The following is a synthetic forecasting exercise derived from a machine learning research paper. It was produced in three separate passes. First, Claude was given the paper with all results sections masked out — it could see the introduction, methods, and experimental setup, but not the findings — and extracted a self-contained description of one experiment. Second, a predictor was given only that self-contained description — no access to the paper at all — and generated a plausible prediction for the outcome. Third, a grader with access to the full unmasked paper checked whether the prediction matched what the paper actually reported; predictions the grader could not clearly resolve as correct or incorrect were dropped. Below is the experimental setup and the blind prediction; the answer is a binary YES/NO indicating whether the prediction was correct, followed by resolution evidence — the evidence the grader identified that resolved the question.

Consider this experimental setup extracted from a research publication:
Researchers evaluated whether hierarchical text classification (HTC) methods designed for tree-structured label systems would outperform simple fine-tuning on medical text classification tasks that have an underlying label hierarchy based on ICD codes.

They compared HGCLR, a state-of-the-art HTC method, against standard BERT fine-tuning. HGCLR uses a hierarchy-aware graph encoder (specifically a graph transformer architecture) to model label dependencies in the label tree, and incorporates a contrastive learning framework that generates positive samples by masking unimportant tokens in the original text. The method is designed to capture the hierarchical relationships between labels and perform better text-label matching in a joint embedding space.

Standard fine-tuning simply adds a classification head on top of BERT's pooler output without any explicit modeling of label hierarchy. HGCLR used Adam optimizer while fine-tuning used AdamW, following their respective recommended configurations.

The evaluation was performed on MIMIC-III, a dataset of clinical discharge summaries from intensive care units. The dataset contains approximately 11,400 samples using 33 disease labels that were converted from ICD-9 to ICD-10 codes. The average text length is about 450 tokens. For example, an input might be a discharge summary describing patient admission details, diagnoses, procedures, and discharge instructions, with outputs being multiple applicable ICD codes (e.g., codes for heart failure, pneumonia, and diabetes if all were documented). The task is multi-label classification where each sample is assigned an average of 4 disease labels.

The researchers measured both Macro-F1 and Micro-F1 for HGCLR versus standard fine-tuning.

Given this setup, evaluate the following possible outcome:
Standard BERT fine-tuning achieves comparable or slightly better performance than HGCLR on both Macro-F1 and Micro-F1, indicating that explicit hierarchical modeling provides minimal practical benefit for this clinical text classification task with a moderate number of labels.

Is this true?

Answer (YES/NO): YES